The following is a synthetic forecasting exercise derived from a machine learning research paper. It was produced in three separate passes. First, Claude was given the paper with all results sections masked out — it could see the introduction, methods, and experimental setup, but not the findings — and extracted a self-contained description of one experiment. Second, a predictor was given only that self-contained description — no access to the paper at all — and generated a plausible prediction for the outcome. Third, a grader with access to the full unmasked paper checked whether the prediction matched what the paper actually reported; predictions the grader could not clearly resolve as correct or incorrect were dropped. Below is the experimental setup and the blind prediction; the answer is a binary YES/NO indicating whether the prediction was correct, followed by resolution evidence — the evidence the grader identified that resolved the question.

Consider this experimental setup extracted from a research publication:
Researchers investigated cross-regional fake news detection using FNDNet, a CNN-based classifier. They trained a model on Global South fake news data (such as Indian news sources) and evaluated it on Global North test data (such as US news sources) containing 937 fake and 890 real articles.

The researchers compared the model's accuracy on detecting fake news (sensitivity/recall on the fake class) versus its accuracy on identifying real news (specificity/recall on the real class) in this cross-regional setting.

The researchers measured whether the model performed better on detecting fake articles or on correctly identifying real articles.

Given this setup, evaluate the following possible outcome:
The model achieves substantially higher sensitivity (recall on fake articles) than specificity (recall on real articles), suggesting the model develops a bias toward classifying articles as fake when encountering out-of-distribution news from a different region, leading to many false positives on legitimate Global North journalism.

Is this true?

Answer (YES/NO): NO